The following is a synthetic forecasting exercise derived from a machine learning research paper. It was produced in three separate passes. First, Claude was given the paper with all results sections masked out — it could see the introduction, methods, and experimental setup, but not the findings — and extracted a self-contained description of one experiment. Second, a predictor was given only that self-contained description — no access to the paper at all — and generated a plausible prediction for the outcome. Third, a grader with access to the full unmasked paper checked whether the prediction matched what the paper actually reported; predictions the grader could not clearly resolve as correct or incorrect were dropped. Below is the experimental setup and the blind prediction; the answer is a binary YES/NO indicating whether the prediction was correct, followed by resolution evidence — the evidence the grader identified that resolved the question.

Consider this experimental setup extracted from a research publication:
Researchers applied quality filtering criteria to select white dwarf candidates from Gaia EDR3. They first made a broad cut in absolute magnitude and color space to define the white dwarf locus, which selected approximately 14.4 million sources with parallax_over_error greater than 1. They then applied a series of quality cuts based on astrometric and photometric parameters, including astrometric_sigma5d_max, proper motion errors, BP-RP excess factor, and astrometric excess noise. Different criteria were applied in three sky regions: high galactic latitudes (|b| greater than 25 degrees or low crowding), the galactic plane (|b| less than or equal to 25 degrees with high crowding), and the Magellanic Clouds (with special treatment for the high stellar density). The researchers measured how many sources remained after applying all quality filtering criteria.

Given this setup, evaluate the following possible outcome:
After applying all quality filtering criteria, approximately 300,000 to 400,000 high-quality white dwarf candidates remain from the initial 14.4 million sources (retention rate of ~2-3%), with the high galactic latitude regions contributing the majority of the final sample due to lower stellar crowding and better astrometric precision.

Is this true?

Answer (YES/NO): NO